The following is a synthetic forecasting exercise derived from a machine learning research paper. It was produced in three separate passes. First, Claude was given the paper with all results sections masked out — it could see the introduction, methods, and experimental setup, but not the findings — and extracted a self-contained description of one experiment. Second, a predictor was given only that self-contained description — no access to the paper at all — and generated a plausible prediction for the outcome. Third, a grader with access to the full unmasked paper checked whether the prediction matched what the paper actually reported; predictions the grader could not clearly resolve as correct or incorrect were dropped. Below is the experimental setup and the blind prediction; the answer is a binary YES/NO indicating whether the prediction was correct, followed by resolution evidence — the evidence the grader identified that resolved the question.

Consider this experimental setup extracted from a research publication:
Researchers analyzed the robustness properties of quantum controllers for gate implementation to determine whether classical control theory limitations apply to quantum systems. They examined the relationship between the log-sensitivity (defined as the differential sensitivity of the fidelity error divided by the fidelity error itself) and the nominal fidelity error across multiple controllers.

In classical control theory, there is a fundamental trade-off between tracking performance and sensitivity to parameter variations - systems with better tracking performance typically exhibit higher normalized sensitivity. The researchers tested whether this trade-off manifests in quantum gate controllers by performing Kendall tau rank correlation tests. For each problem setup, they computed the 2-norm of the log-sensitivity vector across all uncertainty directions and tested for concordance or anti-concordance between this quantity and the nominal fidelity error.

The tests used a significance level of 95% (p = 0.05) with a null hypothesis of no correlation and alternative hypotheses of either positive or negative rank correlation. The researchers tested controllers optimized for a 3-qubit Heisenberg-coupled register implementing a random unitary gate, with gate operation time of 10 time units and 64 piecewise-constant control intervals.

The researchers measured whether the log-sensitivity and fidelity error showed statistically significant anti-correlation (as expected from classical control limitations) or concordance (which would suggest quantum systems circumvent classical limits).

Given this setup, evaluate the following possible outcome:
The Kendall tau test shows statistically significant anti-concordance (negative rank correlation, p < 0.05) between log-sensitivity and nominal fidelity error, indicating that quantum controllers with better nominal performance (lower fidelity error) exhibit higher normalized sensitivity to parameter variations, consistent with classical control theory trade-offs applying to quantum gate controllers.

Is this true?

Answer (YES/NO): YES